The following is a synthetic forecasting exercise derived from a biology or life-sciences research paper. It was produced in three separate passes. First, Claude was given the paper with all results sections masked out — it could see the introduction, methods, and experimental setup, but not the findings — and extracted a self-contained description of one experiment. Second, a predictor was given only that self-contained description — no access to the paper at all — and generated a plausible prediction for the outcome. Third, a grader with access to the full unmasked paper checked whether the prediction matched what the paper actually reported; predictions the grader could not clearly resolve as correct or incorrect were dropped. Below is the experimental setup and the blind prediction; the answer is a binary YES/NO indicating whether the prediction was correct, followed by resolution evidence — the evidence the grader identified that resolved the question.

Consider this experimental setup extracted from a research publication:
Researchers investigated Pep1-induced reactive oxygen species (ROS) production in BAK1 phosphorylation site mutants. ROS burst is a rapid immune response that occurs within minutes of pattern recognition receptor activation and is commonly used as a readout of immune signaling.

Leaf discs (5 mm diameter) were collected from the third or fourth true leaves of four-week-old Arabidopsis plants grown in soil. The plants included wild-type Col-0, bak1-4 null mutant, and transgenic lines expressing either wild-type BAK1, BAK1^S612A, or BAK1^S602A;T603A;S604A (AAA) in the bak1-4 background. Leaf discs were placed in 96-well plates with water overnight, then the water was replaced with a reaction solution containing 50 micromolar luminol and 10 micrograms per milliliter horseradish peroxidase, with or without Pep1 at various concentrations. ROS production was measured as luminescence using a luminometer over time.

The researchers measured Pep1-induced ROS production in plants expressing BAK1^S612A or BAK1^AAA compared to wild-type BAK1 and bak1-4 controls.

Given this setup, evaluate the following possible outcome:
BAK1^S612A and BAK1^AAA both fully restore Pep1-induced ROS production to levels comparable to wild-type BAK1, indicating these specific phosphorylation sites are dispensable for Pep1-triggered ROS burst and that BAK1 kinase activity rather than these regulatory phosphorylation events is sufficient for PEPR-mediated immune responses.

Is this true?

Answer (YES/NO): NO